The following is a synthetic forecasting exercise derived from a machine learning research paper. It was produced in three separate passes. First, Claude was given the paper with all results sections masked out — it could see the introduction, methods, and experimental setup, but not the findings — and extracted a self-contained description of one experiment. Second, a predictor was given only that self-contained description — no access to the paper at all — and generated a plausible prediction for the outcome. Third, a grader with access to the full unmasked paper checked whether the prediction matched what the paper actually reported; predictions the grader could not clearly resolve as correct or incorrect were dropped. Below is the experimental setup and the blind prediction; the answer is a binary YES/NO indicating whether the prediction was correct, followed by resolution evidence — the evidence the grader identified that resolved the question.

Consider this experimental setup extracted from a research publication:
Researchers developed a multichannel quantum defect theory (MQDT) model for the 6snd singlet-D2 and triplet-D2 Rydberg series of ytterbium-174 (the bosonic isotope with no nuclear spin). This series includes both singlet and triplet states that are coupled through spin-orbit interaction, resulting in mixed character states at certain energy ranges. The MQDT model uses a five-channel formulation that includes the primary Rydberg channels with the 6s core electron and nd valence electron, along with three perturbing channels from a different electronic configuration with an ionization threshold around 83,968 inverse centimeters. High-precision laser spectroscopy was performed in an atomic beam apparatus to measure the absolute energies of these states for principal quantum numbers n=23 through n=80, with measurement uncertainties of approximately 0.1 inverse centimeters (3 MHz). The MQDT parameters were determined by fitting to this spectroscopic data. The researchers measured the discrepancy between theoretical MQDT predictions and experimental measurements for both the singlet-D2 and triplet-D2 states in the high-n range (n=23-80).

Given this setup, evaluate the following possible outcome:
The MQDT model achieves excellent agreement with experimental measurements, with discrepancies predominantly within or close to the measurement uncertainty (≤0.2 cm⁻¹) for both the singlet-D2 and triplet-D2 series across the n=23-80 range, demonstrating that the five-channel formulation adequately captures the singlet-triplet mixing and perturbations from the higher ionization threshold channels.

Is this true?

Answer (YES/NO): YES